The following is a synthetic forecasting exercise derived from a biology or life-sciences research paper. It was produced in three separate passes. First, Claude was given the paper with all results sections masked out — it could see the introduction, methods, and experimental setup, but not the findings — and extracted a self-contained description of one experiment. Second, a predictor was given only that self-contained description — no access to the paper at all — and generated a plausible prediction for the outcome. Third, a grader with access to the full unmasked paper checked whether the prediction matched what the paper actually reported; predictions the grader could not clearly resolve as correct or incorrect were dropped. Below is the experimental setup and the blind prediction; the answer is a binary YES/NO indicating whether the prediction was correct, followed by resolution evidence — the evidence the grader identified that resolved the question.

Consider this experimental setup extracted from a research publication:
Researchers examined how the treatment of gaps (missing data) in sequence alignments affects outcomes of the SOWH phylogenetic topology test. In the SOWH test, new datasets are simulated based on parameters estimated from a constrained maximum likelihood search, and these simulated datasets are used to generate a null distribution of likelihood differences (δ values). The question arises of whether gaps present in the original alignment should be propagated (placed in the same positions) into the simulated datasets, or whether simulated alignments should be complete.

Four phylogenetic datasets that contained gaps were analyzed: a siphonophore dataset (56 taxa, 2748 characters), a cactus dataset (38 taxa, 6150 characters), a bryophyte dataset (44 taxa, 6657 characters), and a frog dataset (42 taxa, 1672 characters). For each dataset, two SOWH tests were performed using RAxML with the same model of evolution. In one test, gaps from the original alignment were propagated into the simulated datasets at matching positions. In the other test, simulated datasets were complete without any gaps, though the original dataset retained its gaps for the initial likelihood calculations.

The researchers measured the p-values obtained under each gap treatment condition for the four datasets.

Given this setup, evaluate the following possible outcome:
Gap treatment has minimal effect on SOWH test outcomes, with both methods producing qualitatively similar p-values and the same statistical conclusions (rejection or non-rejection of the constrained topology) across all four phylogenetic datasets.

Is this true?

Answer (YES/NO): YES